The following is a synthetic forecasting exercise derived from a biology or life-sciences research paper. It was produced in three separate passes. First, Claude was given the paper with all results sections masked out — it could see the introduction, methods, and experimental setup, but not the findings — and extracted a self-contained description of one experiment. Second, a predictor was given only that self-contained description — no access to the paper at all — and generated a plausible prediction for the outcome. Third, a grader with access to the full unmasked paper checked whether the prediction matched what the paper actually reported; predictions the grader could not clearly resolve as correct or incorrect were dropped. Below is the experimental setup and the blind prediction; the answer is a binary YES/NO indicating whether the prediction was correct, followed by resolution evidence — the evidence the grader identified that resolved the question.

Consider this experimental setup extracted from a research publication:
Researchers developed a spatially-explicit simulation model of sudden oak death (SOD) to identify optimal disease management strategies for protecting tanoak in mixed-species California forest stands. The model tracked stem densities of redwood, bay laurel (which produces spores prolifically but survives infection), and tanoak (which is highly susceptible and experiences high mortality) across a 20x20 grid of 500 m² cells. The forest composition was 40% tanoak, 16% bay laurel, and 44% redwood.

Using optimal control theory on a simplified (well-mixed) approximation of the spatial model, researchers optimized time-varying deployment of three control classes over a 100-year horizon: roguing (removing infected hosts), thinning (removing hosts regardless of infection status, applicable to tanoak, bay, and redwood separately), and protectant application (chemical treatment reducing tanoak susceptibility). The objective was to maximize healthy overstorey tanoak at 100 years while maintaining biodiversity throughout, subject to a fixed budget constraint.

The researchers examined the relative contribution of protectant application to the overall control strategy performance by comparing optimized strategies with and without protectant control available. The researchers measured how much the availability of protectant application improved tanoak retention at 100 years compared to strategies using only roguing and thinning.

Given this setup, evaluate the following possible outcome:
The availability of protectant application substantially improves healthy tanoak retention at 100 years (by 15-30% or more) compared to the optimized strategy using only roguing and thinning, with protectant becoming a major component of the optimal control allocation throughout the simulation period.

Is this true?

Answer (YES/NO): NO